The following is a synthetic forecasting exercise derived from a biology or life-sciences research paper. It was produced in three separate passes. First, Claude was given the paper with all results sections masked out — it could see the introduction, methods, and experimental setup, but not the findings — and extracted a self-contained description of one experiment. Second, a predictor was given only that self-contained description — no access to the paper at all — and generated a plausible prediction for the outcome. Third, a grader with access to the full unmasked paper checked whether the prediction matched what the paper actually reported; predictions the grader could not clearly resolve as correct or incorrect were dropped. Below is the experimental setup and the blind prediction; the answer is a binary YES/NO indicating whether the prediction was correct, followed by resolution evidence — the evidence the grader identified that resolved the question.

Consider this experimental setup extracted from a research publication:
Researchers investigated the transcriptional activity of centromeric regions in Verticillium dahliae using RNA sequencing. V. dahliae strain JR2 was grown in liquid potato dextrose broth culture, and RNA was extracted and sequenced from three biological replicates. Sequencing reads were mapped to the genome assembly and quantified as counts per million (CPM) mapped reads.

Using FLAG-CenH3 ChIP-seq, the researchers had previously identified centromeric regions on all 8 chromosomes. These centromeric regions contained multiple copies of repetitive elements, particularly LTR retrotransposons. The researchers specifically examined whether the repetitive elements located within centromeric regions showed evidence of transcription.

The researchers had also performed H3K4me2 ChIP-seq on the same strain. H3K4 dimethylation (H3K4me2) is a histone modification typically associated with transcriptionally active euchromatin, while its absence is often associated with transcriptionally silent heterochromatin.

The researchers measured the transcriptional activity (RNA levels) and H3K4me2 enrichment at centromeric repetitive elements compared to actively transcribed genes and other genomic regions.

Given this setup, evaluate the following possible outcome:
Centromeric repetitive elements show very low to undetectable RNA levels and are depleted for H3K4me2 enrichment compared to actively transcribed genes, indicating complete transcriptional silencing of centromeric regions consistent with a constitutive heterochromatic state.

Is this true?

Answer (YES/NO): YES